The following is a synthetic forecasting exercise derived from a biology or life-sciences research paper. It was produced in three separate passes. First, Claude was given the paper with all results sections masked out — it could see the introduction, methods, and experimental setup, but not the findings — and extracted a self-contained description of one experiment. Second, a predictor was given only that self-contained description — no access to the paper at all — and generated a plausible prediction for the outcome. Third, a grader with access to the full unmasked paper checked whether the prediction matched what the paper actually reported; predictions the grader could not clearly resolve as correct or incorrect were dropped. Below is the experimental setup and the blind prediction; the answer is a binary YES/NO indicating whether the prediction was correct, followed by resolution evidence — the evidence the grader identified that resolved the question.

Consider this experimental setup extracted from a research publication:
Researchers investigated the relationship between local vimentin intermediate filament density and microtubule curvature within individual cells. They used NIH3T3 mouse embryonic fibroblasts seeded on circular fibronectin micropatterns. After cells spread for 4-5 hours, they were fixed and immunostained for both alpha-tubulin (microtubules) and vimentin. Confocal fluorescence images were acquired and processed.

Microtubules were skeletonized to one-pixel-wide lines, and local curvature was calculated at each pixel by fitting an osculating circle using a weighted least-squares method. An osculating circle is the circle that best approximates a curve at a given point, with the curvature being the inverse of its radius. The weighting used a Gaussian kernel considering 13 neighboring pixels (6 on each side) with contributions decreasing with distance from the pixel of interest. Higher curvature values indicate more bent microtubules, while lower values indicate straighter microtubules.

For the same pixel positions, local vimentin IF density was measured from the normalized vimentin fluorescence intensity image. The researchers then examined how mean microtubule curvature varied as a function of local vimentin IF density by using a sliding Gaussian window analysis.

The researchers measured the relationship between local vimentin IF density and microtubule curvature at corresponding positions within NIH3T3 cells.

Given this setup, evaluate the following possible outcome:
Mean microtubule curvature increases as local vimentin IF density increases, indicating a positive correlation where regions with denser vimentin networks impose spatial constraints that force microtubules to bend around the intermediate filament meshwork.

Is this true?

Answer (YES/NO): YES